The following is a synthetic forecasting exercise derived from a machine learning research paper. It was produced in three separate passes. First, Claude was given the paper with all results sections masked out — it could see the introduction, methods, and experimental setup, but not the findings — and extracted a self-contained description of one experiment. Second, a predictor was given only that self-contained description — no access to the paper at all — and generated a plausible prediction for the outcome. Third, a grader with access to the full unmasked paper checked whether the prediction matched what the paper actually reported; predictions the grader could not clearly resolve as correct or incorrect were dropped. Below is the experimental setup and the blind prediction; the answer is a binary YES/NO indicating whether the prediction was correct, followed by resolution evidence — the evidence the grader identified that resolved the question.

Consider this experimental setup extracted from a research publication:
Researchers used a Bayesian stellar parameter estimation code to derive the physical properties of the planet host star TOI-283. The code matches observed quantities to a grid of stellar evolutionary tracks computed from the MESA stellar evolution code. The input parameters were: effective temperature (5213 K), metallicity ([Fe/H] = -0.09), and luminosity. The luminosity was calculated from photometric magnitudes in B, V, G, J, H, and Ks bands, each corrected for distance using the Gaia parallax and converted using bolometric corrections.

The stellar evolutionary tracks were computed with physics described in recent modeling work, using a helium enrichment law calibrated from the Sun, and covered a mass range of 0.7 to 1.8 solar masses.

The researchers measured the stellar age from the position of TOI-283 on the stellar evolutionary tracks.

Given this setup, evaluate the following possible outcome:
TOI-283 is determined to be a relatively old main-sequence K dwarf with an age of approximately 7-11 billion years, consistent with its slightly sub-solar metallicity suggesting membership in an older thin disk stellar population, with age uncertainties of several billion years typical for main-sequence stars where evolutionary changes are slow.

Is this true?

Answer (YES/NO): YES